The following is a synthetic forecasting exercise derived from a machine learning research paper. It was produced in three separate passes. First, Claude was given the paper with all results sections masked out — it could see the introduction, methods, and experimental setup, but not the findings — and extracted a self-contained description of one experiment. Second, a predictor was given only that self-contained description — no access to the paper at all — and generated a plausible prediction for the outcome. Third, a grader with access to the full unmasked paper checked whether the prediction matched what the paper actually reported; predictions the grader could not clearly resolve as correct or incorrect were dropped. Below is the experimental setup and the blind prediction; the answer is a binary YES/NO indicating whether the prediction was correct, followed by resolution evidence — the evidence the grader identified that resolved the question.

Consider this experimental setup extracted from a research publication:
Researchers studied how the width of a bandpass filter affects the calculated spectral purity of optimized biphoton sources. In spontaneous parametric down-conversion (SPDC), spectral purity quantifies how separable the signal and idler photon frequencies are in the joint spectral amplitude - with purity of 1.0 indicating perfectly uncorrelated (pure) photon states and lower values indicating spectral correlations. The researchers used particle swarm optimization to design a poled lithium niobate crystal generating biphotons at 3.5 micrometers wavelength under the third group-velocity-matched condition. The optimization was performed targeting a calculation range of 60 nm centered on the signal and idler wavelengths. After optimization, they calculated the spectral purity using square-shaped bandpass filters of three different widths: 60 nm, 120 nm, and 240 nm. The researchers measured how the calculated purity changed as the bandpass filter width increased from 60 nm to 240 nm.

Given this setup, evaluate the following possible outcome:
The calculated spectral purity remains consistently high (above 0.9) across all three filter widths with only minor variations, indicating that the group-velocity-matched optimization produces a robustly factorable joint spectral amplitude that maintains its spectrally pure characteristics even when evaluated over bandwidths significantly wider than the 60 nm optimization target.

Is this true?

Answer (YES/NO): YES